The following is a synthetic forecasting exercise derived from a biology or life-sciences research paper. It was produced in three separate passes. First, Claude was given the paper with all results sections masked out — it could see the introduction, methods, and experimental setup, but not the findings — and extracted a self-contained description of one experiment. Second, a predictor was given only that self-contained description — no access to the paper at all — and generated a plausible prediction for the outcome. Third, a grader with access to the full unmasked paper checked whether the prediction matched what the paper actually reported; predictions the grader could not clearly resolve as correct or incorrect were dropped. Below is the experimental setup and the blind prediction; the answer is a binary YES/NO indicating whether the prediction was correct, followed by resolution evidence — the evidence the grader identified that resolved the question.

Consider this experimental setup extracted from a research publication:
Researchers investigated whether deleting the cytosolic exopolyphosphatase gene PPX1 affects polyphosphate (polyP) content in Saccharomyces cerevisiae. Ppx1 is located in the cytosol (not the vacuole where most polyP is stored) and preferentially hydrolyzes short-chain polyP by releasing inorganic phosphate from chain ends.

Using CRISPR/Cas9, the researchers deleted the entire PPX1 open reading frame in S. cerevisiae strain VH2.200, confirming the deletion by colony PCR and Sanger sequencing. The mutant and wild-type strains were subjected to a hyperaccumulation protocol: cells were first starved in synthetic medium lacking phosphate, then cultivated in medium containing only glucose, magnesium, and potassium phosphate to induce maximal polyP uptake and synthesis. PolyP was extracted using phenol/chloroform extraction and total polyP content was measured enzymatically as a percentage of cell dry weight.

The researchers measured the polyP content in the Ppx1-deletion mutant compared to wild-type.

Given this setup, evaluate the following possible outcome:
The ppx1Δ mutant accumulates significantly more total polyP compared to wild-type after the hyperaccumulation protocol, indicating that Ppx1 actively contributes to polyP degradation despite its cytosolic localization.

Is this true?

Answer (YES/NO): NO